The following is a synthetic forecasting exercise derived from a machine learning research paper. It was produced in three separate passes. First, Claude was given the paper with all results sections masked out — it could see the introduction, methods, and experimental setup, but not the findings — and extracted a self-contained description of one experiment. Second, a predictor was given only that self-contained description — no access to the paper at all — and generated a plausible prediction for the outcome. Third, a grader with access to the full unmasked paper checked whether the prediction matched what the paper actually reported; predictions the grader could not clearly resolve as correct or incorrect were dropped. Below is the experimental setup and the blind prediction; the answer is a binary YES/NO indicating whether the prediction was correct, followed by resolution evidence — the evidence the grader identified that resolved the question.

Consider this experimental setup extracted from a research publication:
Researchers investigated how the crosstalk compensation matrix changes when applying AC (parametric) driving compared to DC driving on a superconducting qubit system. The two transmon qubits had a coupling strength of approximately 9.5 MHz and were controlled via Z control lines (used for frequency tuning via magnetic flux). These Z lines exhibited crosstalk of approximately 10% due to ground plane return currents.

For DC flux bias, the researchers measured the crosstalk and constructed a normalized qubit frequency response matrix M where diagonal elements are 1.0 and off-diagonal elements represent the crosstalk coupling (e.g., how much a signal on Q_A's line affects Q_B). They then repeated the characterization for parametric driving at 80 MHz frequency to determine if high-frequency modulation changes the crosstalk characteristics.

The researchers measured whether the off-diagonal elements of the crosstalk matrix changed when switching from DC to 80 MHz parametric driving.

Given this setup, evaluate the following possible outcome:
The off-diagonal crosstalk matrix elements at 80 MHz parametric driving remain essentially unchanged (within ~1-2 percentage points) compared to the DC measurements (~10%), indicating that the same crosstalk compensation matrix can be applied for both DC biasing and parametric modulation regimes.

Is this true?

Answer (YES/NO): NO